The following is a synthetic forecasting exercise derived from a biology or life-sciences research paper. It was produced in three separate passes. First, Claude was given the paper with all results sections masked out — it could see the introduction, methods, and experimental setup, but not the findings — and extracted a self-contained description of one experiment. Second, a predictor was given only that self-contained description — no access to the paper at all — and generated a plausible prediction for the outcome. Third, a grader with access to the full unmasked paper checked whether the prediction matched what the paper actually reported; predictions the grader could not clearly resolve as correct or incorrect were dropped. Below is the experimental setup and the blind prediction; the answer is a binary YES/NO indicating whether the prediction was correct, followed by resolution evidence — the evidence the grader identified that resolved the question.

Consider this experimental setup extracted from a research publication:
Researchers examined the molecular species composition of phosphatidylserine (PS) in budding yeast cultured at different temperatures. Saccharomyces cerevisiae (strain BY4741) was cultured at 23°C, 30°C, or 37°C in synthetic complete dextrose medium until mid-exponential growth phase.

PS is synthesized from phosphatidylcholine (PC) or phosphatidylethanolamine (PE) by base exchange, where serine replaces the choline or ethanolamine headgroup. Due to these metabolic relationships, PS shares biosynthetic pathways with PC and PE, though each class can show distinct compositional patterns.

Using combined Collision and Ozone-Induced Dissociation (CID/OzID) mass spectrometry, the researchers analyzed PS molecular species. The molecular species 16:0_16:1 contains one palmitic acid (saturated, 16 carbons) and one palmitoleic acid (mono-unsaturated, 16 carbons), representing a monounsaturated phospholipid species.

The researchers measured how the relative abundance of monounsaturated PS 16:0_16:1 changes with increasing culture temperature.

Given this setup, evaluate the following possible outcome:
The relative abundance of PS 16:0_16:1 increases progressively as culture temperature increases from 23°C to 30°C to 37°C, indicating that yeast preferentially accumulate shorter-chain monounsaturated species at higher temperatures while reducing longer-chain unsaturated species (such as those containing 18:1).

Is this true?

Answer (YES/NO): NO